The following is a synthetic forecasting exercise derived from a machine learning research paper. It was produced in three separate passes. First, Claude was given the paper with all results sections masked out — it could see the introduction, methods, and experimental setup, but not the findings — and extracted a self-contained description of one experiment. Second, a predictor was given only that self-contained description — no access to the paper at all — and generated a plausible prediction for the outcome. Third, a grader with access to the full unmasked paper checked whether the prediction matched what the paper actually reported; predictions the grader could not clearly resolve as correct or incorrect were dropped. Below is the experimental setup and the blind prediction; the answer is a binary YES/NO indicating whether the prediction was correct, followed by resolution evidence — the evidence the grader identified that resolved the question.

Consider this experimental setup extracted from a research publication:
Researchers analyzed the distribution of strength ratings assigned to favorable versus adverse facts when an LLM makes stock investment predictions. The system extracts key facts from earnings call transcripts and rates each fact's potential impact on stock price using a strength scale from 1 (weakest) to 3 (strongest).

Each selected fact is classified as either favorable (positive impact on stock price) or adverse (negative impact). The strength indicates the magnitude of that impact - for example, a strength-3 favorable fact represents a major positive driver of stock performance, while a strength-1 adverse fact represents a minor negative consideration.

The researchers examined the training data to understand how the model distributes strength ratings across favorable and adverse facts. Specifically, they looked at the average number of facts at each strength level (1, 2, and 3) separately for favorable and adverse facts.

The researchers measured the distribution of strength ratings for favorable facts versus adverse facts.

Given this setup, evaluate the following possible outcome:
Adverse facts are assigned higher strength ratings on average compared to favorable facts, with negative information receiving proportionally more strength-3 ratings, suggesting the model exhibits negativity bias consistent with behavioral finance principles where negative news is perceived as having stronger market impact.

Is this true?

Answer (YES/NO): NO